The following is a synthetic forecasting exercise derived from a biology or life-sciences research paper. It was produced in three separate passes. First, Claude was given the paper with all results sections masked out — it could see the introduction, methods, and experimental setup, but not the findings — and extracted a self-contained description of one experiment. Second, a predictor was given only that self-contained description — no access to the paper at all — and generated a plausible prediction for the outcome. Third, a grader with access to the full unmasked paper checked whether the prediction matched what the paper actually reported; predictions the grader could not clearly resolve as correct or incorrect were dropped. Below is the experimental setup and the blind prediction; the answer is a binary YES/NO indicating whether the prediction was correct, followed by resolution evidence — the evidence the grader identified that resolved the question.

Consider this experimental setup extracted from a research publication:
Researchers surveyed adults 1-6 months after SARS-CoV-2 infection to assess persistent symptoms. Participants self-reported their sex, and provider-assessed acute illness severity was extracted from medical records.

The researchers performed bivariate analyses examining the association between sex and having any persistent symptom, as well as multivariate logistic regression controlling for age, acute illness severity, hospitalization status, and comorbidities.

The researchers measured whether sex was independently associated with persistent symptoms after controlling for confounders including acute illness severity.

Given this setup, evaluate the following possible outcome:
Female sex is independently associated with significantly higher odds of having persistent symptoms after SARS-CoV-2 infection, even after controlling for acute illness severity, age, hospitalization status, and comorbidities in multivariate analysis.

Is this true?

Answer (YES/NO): NO